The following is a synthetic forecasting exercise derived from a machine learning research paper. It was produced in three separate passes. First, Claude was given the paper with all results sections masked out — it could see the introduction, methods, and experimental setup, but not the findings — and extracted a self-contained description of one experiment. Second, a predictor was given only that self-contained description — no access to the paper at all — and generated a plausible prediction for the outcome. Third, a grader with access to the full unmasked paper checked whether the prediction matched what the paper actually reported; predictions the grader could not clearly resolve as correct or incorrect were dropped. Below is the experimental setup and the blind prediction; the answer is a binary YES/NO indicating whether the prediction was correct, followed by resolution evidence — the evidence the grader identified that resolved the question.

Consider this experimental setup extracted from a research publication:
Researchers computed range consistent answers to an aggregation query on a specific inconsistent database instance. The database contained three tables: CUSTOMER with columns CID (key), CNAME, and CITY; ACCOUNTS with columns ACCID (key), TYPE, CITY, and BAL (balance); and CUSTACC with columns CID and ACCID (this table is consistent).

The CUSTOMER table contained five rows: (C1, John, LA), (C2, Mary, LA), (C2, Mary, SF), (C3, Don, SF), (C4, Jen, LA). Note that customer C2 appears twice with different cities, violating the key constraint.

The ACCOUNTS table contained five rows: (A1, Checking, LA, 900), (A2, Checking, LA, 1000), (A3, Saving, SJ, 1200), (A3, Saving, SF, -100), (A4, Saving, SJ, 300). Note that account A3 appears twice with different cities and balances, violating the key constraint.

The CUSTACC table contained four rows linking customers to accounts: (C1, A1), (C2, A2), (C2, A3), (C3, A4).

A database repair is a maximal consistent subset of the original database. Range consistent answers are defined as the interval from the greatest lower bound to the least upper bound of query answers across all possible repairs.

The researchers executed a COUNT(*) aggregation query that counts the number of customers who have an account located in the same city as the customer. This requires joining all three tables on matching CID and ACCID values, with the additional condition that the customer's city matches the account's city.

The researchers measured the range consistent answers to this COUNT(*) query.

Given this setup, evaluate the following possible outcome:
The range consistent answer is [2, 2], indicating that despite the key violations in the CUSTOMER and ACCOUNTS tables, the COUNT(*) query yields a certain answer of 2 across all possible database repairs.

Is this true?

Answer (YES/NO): NO